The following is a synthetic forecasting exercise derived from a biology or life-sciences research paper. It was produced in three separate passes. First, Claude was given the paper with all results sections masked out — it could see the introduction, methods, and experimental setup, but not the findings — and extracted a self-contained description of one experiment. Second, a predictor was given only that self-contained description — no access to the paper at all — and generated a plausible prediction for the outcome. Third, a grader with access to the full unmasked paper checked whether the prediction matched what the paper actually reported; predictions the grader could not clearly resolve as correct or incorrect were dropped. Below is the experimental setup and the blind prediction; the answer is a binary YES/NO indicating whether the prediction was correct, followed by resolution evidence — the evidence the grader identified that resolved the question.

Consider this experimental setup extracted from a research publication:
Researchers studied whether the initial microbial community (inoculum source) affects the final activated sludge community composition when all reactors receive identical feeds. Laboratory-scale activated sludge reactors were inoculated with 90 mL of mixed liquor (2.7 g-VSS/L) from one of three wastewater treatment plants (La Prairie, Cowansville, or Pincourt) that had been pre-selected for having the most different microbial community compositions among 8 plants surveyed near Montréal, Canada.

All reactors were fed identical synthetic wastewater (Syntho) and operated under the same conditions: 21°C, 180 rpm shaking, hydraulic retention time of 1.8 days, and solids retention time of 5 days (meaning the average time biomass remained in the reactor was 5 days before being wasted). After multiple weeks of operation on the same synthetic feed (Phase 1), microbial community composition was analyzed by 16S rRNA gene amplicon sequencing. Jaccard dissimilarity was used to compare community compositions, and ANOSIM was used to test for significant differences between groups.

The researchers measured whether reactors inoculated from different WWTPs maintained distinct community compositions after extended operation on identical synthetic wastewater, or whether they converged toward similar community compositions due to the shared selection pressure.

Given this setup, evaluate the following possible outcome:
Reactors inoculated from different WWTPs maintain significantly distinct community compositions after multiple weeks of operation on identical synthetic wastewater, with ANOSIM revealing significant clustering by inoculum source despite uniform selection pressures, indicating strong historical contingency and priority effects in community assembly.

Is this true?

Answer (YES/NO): YES